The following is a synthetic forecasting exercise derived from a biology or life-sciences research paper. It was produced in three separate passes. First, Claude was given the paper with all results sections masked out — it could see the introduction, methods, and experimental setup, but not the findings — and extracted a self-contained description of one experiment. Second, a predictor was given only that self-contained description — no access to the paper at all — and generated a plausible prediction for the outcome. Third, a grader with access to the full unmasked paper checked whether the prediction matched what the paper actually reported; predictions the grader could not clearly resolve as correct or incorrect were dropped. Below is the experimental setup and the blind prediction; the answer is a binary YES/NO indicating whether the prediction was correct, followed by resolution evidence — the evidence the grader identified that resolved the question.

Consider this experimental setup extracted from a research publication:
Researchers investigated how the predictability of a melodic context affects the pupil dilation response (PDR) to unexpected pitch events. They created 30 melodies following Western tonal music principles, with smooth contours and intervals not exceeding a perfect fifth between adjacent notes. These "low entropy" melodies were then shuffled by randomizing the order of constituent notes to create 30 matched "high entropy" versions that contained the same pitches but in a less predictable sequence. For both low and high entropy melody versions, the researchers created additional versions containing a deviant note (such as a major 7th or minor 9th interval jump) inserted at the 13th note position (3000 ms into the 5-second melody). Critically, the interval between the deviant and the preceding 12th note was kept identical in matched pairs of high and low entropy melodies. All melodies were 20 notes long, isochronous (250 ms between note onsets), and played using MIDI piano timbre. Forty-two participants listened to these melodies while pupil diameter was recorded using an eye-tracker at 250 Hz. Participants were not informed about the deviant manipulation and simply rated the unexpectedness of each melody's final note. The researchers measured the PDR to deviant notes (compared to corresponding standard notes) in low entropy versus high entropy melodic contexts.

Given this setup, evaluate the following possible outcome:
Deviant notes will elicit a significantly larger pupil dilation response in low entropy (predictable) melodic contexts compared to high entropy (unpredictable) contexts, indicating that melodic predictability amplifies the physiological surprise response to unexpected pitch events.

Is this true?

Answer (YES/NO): YES